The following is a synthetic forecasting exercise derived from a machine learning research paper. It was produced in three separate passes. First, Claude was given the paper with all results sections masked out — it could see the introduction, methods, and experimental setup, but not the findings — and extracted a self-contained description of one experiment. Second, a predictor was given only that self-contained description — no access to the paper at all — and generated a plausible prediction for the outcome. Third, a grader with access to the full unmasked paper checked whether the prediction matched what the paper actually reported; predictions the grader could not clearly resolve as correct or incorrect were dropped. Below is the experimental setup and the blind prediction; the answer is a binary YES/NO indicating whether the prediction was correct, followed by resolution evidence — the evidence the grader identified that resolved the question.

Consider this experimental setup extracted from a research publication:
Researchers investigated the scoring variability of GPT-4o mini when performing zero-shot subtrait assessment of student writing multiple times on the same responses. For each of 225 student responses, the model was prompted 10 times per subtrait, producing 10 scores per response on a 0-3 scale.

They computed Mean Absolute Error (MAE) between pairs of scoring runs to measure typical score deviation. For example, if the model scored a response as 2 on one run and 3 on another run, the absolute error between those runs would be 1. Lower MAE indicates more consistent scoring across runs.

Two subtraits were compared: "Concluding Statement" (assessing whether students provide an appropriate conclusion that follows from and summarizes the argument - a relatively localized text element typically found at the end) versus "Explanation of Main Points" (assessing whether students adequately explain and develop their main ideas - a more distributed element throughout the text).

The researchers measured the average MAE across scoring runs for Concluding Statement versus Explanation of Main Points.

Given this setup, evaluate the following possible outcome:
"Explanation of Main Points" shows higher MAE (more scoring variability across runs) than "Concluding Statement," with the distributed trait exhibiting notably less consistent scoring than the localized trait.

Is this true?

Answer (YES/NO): NO